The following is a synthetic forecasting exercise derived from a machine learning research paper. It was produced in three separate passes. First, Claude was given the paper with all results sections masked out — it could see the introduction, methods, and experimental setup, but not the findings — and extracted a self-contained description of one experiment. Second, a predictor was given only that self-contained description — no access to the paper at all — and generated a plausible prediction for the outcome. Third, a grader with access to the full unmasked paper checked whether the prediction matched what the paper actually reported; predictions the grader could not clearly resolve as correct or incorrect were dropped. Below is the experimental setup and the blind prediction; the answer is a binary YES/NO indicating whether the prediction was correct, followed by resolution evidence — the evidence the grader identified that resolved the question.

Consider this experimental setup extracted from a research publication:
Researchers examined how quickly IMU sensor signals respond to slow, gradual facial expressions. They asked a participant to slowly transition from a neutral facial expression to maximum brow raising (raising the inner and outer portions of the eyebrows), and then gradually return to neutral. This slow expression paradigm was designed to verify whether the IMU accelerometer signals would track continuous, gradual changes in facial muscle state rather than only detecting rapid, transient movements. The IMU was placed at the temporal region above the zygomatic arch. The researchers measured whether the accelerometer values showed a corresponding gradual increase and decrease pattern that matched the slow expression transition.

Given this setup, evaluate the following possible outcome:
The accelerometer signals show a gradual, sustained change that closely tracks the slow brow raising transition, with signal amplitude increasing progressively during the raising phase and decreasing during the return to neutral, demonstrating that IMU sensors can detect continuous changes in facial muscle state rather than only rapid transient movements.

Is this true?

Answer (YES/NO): YES